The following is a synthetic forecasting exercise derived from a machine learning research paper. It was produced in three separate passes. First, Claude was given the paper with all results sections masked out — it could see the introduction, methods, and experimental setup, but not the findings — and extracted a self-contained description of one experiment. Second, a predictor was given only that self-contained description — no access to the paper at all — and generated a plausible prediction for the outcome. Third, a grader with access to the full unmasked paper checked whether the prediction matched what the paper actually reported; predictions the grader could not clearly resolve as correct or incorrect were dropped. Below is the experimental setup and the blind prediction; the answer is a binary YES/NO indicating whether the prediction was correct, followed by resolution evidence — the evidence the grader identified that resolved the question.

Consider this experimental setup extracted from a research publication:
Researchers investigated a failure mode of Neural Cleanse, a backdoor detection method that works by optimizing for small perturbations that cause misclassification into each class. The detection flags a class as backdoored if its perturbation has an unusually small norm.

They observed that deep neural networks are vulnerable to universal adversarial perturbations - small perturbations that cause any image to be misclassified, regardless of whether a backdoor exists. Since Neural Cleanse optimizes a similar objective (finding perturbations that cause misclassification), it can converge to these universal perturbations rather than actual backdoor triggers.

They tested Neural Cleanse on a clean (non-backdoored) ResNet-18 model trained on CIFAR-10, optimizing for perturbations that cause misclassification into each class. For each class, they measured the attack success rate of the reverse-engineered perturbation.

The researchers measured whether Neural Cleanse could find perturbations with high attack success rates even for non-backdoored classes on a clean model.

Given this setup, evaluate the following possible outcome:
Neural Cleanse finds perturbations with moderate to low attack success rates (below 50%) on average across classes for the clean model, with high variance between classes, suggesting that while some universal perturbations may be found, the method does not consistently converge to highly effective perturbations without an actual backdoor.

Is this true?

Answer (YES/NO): NO